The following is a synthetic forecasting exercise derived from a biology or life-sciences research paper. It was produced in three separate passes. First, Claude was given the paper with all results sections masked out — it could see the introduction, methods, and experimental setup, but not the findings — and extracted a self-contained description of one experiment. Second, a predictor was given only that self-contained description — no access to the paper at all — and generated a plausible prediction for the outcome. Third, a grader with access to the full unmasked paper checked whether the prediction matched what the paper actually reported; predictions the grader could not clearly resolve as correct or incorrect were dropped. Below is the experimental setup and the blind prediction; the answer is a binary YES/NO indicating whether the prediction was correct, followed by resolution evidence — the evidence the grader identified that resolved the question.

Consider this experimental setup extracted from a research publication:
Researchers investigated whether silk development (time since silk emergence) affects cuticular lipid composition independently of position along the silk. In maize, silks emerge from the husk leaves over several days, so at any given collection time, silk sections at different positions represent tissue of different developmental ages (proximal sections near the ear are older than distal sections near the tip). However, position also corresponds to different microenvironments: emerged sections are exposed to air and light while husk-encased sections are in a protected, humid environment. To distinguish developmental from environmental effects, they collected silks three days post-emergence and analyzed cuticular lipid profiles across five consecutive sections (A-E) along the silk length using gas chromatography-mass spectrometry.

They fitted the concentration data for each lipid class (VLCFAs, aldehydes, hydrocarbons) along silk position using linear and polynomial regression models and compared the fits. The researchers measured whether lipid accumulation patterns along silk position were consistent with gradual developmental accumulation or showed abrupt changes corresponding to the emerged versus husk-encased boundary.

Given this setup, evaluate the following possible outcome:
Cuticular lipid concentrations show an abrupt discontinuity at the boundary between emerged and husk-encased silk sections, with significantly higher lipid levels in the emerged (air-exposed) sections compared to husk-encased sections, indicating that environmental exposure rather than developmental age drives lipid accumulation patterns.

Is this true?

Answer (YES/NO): YES